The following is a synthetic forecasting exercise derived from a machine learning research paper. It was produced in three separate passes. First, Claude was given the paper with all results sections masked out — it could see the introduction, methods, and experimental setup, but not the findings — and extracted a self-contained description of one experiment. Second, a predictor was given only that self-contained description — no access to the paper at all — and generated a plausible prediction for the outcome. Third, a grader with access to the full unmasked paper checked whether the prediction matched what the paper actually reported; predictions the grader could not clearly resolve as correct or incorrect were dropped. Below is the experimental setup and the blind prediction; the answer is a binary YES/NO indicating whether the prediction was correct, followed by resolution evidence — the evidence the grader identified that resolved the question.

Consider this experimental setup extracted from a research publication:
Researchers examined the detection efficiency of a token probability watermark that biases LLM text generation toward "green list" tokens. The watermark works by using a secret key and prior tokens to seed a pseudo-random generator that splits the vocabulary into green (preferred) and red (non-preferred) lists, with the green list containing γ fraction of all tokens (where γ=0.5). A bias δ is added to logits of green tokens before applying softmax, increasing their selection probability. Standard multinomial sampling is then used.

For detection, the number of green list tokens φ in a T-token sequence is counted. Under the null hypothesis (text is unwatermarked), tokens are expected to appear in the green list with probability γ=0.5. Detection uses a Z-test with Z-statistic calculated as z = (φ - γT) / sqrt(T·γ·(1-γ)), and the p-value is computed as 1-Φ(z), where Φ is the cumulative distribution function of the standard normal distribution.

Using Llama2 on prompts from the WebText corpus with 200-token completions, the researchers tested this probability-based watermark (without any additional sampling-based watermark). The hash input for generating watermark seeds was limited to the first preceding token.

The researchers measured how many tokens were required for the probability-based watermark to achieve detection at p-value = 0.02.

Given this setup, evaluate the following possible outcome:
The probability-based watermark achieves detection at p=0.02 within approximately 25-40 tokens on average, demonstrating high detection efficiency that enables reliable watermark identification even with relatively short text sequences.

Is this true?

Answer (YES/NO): NO